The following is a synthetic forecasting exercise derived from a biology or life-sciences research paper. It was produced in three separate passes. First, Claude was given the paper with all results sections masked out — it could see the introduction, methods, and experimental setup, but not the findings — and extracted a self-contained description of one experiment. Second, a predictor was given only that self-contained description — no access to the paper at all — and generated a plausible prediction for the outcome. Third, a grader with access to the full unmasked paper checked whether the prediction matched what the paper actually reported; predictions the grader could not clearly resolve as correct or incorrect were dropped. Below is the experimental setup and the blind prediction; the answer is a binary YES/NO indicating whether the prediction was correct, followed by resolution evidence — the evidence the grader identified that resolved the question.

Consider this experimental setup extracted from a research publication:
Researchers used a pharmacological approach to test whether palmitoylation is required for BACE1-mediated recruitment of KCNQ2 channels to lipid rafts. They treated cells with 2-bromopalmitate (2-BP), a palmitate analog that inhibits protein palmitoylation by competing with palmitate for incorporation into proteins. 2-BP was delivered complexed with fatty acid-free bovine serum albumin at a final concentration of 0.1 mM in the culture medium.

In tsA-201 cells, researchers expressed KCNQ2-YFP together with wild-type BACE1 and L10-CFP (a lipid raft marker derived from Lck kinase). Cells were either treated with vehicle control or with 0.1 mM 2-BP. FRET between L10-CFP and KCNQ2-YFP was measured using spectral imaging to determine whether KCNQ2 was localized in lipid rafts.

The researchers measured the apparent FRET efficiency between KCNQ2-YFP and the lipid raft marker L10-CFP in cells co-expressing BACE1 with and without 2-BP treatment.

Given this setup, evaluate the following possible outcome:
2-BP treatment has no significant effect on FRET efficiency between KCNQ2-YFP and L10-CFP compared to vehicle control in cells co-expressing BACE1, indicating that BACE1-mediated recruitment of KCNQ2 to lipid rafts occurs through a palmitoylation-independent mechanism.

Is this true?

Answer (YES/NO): NO